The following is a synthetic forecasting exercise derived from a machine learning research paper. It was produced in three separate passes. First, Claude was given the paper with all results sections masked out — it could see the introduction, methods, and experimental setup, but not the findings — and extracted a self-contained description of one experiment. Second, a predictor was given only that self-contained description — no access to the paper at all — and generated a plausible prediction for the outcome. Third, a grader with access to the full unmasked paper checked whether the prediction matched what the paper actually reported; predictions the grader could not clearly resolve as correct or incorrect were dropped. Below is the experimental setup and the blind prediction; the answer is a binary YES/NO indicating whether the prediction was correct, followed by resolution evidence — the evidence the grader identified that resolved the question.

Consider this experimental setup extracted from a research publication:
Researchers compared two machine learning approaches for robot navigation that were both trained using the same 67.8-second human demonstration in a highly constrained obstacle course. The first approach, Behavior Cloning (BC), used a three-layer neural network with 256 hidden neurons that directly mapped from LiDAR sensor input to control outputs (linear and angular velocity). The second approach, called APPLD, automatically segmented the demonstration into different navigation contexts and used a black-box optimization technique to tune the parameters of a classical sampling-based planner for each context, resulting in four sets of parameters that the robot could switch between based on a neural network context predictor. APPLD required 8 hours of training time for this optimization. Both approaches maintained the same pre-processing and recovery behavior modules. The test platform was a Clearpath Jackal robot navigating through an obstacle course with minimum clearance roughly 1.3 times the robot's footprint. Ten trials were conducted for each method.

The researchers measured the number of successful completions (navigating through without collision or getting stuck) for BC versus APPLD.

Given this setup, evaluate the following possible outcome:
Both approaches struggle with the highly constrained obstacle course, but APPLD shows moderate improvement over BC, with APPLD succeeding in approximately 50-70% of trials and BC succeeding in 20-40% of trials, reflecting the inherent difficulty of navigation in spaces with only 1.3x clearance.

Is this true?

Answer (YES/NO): NO